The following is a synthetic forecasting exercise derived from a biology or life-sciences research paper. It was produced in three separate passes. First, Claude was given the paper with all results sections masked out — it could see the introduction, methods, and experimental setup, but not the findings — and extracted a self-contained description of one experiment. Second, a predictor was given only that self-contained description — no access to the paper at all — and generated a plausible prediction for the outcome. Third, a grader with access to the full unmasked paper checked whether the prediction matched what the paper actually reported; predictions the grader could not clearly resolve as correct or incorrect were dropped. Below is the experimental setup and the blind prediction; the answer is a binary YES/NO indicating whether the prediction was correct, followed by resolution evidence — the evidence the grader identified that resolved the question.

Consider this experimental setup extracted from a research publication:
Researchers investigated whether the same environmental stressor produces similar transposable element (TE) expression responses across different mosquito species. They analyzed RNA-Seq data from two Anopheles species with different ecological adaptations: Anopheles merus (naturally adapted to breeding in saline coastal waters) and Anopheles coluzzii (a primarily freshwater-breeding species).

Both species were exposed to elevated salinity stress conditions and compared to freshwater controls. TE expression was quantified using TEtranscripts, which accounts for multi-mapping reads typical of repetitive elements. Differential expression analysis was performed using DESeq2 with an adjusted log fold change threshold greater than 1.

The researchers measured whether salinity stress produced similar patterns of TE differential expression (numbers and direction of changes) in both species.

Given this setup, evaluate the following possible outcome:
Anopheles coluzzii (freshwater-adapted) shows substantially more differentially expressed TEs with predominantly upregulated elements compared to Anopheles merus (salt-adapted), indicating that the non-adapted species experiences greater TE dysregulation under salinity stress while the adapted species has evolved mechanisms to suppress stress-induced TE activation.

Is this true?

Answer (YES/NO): YES